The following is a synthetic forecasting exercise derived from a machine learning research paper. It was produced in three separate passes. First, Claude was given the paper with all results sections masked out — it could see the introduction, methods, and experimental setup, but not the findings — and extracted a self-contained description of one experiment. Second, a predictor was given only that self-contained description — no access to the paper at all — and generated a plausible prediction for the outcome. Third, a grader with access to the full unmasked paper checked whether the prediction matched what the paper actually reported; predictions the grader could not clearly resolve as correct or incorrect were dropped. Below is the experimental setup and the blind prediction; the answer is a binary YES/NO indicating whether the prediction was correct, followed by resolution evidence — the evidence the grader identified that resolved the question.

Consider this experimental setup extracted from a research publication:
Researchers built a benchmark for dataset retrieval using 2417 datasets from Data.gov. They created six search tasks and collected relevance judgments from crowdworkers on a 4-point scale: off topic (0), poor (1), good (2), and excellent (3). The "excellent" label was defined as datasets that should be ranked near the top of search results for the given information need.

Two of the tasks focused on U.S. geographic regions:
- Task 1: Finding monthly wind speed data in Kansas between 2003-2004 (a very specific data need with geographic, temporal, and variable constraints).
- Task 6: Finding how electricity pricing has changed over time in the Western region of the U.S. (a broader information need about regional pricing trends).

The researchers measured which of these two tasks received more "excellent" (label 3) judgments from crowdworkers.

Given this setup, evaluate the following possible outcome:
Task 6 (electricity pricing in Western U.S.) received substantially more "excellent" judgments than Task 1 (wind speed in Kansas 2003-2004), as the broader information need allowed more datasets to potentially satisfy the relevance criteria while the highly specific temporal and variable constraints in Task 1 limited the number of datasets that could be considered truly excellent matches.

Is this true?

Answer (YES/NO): YES